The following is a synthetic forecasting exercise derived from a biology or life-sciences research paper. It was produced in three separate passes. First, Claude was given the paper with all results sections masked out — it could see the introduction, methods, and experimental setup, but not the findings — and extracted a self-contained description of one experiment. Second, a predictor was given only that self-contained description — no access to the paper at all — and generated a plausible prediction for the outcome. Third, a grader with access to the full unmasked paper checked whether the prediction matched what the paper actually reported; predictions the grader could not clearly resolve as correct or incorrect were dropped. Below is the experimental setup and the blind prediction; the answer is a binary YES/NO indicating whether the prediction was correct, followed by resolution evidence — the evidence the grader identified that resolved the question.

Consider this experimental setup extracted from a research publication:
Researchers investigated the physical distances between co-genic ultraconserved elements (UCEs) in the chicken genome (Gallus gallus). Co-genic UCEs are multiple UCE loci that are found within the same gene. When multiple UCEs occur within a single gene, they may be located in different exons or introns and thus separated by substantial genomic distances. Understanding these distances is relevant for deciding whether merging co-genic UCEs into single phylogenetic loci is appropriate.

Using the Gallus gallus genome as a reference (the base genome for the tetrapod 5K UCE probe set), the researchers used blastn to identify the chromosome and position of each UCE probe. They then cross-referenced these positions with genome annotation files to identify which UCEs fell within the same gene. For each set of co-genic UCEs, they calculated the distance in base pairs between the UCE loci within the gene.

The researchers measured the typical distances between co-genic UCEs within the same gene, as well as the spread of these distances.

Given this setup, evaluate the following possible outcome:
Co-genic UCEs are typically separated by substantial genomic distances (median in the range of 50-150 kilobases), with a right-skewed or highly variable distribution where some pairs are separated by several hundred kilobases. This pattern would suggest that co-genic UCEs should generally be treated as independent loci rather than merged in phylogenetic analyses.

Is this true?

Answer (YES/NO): NO